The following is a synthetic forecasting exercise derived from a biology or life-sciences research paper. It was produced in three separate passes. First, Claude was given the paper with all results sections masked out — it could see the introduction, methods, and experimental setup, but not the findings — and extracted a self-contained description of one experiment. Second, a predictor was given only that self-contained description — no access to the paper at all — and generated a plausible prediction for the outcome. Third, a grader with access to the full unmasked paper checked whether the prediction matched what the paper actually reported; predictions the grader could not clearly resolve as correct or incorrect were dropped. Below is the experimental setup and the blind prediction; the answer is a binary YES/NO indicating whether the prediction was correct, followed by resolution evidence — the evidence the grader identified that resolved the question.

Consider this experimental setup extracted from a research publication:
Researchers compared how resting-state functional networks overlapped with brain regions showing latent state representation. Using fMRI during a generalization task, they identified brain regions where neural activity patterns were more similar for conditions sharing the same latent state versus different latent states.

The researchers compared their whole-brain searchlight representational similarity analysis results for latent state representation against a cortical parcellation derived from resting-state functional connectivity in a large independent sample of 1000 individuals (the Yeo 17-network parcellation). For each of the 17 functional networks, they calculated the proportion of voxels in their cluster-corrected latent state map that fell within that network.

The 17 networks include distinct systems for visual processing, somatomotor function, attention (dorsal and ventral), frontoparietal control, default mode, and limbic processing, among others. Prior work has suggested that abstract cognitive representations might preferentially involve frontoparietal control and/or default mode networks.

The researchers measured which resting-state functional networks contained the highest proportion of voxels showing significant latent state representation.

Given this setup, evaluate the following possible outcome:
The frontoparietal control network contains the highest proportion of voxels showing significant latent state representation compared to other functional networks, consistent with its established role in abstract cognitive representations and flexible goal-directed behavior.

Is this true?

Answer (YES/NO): YES